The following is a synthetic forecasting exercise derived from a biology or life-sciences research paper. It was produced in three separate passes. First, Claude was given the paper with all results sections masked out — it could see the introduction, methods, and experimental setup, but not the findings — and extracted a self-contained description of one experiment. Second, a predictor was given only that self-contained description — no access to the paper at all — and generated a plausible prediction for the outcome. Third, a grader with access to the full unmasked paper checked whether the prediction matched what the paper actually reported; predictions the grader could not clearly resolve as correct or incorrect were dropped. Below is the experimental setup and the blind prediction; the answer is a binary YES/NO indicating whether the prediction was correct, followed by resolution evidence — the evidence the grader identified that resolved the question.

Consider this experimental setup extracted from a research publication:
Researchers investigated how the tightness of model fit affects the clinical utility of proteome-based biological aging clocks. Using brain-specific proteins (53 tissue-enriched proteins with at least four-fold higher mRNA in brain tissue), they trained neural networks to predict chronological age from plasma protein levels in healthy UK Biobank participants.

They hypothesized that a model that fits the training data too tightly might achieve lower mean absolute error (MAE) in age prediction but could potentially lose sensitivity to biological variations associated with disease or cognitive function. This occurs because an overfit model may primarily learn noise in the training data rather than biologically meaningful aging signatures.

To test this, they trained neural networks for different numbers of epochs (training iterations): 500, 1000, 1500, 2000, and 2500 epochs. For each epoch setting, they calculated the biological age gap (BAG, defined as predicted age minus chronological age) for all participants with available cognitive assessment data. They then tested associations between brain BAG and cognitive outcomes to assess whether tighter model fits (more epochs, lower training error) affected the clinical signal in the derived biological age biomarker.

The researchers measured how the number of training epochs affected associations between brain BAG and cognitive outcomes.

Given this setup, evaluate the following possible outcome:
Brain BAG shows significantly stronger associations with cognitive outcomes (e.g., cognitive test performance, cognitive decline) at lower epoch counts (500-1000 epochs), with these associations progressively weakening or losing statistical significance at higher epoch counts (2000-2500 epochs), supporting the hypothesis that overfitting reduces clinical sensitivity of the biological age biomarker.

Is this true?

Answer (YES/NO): NO